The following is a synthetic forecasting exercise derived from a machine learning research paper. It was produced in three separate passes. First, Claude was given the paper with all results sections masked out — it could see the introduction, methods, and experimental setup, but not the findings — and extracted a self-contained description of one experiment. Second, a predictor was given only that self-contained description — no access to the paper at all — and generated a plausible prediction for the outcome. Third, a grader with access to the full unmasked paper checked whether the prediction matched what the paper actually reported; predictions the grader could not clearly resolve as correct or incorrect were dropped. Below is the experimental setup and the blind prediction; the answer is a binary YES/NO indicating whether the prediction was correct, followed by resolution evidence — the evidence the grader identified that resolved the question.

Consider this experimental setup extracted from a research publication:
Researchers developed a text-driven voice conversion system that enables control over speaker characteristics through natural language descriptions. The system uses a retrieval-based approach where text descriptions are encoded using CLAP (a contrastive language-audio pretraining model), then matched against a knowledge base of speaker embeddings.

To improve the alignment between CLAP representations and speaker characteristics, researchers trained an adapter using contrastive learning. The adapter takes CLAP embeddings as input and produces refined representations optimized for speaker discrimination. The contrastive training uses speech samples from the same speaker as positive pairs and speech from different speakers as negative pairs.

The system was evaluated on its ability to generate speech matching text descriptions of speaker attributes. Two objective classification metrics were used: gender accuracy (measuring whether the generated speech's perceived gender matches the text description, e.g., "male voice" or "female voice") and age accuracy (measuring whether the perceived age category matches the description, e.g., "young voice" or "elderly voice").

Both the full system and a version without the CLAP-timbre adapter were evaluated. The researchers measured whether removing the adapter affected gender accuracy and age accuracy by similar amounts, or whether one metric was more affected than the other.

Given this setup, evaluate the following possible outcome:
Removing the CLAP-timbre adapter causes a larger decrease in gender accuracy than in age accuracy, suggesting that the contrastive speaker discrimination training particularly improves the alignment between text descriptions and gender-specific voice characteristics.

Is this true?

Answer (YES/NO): NO